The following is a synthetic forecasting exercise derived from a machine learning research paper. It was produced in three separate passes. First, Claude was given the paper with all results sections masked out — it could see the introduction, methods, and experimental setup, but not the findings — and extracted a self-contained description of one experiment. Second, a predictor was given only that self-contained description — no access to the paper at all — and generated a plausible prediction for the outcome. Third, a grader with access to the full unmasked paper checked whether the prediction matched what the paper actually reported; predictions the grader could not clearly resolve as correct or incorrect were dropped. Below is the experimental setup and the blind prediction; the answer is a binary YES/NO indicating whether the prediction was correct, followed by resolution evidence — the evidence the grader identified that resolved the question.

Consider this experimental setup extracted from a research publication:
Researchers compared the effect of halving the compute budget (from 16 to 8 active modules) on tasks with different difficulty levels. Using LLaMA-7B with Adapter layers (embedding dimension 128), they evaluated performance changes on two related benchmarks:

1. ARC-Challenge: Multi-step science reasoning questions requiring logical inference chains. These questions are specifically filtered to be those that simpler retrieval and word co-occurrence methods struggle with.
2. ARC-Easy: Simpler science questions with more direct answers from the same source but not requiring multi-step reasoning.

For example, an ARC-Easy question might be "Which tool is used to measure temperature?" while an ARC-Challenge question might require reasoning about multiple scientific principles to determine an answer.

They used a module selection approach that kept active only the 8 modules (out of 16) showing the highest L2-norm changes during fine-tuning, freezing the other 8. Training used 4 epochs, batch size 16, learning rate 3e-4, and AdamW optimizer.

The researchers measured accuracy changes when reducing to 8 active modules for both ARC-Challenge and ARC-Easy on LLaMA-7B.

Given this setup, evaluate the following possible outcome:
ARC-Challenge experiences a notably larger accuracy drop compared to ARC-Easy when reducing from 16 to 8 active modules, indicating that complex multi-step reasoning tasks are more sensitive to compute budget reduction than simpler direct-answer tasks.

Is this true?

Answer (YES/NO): NO